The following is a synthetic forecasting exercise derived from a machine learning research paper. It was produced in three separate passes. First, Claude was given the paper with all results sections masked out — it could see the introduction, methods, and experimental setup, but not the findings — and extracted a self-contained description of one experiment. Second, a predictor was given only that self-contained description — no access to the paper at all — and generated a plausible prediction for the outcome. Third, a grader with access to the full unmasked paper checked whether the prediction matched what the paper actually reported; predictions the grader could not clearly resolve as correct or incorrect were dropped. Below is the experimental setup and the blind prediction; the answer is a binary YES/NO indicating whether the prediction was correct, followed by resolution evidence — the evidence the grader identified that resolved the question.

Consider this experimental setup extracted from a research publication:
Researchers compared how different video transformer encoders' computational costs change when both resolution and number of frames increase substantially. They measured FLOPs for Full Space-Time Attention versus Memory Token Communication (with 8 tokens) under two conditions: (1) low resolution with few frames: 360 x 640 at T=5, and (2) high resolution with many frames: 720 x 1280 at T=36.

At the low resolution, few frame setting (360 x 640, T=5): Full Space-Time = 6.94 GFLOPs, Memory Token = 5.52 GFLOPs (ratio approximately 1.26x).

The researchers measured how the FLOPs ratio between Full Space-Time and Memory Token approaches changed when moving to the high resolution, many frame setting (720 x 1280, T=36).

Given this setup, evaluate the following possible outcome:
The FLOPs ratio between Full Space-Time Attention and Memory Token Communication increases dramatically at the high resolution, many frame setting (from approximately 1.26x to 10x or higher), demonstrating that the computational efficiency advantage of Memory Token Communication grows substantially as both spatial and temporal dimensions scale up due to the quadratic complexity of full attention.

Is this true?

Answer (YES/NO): YES